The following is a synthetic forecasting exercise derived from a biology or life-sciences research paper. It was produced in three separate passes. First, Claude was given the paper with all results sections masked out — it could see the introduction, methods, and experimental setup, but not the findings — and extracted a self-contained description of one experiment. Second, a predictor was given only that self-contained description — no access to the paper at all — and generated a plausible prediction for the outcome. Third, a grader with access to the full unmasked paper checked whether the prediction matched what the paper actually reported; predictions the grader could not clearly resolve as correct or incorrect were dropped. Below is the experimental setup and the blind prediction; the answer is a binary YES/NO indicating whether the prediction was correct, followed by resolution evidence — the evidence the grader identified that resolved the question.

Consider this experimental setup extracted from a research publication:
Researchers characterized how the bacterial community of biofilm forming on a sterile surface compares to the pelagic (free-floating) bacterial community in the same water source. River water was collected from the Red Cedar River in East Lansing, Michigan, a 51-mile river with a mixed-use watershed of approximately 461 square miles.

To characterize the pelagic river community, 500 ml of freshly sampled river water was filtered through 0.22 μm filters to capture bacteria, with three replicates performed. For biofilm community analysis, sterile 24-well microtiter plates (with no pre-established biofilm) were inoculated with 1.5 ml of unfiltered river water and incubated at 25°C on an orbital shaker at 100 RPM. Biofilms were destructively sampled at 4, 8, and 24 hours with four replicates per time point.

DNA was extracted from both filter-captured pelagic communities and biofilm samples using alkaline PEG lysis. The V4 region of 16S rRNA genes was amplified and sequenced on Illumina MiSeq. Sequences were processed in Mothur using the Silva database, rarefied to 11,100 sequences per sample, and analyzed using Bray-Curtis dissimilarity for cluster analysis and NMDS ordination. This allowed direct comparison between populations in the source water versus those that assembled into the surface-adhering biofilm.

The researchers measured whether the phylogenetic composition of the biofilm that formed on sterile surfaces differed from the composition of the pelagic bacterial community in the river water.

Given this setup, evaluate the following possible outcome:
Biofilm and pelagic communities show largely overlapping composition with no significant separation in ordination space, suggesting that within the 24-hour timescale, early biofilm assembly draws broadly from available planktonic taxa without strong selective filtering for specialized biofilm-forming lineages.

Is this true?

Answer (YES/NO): NO